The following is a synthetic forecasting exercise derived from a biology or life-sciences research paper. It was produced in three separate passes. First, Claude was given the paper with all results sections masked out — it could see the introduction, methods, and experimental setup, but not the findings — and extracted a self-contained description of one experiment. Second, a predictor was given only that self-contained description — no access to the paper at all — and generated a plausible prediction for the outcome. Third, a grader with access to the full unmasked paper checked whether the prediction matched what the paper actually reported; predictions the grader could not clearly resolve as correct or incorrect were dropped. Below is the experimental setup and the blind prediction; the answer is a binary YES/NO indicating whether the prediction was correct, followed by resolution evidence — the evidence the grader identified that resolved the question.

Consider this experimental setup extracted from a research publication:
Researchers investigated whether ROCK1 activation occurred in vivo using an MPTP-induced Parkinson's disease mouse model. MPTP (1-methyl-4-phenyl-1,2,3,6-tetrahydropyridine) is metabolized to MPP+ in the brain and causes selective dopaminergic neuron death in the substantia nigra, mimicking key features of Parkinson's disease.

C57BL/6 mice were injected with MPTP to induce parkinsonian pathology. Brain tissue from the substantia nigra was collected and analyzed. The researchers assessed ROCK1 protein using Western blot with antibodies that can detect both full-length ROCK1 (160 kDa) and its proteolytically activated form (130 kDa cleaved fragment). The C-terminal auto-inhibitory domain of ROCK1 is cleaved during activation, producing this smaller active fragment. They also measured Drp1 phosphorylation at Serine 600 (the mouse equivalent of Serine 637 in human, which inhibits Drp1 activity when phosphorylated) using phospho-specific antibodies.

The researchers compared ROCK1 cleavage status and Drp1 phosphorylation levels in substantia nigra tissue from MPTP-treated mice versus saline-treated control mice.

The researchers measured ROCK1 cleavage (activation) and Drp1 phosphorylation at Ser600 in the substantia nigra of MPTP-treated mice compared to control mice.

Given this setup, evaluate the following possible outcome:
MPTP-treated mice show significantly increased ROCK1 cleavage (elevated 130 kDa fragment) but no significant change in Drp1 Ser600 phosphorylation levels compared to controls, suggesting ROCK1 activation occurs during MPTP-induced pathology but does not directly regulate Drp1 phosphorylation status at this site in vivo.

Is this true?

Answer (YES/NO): NO